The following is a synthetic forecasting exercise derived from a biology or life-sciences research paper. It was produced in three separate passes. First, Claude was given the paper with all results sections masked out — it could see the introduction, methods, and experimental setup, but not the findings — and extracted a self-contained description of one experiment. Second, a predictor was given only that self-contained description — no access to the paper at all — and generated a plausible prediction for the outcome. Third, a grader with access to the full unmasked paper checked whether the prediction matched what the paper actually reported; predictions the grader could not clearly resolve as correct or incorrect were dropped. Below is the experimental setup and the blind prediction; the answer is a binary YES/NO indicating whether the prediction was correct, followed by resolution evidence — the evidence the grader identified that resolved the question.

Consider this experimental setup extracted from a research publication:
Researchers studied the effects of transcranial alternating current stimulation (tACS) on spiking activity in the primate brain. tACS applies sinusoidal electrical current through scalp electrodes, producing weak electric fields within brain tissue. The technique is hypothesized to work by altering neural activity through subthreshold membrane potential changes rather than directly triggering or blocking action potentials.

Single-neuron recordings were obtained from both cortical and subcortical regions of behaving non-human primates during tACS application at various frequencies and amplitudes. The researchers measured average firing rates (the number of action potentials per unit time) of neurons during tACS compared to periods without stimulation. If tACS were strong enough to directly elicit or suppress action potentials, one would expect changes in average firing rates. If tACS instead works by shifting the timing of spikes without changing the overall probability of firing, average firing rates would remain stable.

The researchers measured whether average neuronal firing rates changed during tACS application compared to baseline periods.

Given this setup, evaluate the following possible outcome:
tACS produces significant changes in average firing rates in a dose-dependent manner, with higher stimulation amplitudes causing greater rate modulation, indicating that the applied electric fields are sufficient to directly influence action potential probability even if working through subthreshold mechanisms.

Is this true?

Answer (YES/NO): NO